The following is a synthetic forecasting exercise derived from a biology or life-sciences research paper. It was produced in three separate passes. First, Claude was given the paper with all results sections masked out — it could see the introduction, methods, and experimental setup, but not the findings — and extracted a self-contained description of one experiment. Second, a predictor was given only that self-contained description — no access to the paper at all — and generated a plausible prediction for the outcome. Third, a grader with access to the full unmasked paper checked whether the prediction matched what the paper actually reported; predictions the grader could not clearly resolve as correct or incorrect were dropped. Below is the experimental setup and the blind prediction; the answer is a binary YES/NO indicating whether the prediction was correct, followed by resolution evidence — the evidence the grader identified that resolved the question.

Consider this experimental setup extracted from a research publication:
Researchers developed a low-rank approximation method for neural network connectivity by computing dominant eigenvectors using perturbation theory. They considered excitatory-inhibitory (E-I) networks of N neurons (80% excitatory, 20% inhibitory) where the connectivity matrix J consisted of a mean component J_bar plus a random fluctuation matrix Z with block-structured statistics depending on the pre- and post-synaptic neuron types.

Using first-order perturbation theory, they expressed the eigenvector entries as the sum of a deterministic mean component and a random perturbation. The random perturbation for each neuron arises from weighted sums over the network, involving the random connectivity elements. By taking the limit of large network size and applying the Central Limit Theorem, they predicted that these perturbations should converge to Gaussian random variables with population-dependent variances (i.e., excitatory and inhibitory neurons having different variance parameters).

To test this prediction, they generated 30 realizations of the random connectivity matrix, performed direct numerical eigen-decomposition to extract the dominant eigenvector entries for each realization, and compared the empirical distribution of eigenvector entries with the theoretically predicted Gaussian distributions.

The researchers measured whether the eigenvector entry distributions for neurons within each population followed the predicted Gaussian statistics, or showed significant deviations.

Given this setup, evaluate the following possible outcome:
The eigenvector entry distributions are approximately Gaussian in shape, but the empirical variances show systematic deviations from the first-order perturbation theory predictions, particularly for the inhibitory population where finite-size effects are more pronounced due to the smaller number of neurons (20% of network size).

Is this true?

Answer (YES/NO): NO